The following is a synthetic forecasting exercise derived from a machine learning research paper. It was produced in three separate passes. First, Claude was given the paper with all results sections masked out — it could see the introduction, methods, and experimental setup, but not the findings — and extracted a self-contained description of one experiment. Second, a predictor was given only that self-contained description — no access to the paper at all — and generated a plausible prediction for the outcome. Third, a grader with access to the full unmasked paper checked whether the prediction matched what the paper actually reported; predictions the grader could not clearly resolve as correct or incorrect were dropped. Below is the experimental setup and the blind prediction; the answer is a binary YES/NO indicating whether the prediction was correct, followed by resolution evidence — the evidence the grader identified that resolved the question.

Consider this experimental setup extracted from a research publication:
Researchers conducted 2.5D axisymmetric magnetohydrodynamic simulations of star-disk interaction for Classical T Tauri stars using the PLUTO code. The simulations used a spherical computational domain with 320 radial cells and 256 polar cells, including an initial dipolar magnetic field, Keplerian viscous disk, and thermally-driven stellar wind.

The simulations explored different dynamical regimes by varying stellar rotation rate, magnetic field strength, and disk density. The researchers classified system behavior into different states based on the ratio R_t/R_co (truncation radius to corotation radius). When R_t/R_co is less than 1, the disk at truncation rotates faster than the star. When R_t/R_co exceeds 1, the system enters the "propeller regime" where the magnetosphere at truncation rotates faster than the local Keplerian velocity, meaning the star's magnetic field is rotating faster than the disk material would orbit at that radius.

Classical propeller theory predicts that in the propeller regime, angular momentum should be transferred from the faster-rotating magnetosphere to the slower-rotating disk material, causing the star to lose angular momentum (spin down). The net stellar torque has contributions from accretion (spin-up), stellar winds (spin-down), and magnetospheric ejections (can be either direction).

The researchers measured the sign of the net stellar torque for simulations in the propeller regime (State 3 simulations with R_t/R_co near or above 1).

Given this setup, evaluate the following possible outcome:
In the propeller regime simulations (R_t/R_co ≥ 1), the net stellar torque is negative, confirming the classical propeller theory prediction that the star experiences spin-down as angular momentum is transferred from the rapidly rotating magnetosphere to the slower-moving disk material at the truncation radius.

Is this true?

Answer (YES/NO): YES